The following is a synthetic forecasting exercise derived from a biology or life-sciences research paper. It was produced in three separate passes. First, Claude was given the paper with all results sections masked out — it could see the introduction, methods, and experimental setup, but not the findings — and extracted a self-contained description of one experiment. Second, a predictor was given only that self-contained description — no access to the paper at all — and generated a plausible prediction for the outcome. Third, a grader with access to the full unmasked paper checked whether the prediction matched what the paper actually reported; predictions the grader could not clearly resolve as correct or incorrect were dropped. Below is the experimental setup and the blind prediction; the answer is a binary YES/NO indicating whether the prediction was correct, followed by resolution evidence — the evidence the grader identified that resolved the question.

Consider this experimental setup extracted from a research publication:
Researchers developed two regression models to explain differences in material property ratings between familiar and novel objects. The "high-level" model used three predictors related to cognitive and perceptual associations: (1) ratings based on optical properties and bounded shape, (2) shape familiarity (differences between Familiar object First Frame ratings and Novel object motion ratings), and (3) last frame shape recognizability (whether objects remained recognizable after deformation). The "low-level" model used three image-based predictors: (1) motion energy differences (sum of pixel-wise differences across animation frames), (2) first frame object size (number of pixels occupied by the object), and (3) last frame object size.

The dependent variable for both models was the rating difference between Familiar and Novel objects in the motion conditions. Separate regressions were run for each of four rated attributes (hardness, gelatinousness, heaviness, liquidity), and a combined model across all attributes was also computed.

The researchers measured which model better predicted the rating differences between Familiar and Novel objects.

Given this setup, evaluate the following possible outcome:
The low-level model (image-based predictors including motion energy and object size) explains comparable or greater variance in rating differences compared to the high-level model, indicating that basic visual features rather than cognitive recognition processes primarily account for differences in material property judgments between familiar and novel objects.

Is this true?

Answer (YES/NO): NO